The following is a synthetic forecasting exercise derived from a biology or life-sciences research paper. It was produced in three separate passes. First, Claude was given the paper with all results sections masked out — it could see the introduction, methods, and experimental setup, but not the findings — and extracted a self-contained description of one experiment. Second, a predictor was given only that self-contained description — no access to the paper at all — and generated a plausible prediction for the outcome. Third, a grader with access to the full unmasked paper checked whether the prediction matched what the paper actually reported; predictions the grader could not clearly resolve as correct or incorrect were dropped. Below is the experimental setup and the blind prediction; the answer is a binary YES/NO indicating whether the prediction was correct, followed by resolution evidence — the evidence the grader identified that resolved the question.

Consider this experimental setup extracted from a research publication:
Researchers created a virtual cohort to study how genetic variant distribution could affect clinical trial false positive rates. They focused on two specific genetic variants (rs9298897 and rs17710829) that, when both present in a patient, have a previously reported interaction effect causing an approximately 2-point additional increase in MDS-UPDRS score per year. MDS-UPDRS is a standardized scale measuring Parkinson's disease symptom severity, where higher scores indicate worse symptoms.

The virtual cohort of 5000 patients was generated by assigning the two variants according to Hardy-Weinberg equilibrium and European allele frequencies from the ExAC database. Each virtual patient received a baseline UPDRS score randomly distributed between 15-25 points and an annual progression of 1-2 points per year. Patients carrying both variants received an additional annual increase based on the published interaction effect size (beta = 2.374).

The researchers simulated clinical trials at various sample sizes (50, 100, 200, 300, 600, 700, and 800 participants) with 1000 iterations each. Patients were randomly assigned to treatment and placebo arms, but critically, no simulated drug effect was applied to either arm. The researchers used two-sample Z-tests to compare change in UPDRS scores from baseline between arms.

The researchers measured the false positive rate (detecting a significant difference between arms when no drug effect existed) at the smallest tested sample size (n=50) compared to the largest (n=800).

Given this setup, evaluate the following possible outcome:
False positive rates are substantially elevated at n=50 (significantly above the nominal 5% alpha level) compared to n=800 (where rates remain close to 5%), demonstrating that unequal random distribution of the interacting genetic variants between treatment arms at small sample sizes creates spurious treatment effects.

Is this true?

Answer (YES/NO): NO